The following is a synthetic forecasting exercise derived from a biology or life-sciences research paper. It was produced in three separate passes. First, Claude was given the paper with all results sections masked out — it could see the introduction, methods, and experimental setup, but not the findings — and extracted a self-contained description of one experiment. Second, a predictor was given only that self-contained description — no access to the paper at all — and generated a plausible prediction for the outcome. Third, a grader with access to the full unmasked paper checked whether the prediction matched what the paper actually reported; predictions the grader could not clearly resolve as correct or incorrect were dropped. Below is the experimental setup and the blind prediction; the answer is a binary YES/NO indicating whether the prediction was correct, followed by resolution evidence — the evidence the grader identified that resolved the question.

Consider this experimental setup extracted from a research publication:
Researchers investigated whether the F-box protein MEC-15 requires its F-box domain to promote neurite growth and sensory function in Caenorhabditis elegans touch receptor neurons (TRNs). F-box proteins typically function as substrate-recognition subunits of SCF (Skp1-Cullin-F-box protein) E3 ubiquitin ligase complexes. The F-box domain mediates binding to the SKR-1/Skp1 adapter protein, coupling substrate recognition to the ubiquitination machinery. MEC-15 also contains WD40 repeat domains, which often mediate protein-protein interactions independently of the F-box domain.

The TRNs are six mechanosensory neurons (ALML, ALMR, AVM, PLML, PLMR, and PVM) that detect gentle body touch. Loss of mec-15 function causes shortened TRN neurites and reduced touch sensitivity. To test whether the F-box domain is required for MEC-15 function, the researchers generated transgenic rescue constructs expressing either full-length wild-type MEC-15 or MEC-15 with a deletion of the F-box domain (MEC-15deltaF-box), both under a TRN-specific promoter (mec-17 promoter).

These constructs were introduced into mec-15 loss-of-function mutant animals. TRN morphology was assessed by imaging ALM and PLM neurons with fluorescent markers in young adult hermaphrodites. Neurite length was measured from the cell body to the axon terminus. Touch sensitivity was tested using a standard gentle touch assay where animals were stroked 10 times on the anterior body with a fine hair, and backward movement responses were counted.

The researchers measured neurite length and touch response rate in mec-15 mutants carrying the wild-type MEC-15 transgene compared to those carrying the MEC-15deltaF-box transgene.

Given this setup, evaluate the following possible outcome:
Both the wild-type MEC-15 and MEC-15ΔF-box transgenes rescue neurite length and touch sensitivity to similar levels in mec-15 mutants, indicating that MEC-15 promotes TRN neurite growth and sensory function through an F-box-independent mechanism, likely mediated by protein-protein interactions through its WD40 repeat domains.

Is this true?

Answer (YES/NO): NO